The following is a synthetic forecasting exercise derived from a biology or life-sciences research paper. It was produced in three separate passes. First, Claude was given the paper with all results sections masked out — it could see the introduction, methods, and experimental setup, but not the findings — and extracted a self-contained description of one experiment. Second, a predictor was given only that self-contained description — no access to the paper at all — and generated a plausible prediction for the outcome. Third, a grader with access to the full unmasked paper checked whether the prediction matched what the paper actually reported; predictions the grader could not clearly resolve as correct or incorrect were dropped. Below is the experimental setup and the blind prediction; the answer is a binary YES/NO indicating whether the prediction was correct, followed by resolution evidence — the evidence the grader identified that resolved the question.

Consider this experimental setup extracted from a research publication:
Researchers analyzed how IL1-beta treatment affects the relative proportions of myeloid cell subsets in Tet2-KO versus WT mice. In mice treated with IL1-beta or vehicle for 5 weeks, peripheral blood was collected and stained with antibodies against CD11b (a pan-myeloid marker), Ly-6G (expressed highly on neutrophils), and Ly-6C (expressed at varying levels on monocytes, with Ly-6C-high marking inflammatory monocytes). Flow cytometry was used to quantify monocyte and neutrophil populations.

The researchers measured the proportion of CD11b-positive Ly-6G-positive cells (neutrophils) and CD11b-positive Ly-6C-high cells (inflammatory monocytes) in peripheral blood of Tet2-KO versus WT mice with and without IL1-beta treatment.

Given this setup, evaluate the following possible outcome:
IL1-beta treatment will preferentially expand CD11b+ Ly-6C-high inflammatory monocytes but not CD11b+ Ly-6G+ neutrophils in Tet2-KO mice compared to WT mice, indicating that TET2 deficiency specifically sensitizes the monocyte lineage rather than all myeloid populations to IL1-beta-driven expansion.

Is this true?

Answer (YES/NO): NO